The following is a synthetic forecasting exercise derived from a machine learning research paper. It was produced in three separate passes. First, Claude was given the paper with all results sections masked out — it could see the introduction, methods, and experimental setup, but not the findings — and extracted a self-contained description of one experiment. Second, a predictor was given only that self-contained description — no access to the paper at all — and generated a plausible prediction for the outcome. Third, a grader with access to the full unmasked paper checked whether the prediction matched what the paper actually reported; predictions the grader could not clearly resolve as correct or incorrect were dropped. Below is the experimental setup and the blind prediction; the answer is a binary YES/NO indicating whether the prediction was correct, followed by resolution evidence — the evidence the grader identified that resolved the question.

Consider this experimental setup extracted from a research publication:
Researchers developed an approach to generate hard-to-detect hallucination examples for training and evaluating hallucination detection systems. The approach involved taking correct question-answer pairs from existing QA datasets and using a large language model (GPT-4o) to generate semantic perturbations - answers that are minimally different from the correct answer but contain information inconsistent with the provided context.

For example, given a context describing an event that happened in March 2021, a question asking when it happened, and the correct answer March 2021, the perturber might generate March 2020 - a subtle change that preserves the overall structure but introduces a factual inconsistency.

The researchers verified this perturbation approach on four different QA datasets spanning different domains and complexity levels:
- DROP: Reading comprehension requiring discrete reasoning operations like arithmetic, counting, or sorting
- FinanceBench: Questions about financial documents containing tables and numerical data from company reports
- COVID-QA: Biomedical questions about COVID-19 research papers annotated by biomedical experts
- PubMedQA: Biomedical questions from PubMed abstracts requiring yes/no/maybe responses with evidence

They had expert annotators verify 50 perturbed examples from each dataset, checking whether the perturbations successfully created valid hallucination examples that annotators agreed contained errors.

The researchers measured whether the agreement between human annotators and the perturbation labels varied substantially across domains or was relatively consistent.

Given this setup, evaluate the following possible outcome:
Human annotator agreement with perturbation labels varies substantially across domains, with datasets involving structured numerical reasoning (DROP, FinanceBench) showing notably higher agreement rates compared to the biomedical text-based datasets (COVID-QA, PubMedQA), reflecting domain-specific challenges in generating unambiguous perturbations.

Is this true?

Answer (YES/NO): NO